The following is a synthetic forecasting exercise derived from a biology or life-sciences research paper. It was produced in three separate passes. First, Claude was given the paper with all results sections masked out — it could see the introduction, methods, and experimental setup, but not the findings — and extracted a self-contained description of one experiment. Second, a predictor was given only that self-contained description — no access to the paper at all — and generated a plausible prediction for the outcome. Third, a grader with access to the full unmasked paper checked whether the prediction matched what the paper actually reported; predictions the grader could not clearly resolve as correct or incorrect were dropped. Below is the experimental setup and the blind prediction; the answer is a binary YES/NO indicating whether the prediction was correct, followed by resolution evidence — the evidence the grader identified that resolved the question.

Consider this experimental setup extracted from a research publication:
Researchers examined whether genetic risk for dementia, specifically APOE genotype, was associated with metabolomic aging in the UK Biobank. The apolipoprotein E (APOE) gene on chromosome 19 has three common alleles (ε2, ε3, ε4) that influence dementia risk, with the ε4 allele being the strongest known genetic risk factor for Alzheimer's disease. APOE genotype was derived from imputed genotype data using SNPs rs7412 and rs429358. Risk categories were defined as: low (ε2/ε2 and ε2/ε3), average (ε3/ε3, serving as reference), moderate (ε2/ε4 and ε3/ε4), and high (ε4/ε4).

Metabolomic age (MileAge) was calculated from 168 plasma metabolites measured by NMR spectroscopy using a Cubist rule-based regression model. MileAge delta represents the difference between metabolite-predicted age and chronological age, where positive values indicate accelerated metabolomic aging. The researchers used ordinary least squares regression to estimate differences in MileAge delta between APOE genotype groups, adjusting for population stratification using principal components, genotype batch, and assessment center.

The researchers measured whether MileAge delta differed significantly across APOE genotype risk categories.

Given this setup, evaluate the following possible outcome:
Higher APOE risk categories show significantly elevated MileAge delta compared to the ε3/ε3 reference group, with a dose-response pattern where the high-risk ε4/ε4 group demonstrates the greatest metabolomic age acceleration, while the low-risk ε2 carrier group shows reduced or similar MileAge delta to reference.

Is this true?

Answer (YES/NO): NO